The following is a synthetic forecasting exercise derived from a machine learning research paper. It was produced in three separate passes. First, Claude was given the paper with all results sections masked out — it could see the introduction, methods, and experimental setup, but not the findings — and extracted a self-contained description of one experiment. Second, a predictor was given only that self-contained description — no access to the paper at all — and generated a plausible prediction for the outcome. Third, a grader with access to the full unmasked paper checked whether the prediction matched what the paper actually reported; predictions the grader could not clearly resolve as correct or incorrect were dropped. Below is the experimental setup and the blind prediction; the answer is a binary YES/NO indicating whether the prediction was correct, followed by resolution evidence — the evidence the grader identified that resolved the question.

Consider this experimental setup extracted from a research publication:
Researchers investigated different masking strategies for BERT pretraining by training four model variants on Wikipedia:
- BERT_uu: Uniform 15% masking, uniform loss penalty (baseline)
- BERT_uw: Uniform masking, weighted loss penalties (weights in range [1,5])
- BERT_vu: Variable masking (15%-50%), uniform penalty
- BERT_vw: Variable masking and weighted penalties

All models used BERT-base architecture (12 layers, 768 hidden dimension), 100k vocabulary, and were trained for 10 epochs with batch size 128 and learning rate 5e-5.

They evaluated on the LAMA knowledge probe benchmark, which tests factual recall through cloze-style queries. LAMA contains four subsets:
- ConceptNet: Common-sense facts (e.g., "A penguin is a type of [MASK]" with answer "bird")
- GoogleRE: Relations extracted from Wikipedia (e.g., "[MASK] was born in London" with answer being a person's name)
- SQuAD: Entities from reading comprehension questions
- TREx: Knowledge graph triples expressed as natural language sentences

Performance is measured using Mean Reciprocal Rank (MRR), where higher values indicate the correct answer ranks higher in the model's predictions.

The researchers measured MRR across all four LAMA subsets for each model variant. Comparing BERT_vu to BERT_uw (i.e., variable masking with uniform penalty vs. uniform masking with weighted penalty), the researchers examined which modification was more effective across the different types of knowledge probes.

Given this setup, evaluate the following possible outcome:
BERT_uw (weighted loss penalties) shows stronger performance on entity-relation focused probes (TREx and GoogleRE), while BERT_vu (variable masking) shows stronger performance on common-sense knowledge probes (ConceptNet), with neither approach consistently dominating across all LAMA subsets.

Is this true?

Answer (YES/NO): NO